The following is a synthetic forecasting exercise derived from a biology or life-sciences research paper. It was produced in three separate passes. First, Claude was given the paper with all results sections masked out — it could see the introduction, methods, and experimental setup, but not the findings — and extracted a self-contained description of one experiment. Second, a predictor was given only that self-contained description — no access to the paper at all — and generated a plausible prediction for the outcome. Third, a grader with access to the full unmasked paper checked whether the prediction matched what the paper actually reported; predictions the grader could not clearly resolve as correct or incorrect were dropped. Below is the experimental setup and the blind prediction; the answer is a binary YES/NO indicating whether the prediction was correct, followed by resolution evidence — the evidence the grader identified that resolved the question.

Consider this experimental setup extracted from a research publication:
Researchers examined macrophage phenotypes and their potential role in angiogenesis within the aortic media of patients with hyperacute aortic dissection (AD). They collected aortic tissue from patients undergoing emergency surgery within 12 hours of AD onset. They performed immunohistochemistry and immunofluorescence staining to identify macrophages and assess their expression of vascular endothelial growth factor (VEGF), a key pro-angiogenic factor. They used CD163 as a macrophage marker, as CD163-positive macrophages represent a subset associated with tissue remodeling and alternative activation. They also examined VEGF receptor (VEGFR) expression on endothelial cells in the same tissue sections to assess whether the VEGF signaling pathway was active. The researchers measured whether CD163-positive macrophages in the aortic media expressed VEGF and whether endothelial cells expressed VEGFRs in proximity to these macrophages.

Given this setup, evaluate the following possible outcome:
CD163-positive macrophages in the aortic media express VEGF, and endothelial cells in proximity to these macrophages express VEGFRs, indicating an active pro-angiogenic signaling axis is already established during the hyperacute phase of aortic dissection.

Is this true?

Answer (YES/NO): YES